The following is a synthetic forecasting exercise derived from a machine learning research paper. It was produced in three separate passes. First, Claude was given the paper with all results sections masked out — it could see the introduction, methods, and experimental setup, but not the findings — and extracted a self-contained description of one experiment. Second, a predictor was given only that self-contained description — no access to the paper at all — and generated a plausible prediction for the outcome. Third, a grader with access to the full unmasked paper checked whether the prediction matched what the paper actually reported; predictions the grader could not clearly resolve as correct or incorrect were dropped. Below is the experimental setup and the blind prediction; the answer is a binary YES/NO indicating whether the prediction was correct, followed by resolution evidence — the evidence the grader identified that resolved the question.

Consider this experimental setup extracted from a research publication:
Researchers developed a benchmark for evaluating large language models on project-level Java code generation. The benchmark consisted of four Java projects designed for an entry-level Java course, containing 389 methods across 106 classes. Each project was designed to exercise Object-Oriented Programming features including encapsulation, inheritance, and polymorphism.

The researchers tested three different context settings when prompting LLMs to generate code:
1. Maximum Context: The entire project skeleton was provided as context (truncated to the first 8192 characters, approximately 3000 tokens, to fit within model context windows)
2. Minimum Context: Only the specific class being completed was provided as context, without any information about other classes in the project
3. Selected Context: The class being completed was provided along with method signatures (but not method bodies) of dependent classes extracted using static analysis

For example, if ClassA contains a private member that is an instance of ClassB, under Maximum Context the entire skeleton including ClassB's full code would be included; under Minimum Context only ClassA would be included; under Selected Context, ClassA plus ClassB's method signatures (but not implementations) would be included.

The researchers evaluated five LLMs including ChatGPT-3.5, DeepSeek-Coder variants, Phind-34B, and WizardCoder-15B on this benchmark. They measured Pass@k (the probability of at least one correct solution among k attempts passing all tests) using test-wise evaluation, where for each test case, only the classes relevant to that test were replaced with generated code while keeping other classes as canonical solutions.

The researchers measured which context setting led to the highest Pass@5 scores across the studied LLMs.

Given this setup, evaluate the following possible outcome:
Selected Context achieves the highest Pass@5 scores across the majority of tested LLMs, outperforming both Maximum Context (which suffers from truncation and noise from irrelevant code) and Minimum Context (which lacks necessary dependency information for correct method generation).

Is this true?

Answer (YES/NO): YES